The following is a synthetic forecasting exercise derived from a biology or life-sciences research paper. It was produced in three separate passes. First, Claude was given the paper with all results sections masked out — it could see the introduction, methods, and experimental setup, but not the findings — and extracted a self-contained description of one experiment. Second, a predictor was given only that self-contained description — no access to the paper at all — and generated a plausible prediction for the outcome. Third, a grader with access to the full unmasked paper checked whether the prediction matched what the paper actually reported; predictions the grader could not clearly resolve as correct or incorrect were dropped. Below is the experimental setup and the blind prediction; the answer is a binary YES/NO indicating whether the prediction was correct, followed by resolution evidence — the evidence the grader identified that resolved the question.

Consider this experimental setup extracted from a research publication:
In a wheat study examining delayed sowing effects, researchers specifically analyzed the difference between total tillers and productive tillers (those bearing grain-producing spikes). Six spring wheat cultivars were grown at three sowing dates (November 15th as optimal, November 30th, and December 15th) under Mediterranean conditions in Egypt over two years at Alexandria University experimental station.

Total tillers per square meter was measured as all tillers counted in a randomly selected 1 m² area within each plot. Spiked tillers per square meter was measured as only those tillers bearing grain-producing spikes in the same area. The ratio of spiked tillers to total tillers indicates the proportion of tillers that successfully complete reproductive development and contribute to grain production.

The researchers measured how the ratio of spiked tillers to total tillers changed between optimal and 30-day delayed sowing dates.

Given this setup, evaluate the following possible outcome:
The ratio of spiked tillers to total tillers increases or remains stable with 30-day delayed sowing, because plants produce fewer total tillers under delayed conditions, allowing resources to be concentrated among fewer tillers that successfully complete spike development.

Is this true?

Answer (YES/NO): NO